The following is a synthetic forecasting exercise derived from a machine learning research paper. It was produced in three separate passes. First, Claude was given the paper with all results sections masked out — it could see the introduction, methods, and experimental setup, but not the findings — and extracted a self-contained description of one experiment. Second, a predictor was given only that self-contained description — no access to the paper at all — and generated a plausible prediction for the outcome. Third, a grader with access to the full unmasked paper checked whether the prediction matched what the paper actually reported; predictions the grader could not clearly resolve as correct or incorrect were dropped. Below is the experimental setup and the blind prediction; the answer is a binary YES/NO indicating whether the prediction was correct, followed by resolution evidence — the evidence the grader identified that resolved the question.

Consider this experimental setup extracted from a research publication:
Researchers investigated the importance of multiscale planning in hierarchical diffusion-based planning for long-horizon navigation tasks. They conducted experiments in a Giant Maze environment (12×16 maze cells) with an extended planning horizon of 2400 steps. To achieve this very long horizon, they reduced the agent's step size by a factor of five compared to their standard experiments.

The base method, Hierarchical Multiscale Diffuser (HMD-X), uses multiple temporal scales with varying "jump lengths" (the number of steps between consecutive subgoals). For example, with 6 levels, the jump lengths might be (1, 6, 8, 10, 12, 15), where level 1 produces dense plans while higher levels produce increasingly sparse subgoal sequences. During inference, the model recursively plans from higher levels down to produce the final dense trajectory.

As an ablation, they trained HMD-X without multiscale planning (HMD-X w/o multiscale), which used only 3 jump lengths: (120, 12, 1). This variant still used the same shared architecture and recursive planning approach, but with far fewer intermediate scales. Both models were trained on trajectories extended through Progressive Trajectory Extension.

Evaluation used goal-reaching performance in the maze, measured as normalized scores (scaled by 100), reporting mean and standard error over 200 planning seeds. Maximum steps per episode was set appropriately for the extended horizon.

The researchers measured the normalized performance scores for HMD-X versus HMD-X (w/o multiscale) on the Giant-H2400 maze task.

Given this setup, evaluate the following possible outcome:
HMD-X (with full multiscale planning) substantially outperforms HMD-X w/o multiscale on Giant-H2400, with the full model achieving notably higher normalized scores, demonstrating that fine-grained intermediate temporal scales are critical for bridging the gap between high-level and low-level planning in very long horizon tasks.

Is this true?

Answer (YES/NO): YES